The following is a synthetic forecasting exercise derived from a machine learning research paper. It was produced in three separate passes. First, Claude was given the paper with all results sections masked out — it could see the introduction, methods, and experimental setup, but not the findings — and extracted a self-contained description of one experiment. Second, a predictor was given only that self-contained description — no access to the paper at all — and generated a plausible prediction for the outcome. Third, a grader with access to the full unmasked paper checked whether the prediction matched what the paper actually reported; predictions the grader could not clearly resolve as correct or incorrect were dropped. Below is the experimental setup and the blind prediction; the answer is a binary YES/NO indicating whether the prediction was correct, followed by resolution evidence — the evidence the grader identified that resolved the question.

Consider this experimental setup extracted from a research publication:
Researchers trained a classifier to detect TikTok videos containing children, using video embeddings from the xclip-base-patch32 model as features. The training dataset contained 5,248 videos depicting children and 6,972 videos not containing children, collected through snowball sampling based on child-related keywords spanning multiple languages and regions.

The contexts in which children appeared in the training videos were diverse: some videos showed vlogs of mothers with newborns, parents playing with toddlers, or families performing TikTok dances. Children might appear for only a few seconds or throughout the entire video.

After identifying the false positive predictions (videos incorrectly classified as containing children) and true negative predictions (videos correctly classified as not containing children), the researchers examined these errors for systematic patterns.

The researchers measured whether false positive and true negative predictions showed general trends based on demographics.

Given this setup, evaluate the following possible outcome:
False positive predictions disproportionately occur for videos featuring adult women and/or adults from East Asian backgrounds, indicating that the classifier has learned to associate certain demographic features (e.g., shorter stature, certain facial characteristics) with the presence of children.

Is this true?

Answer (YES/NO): NO